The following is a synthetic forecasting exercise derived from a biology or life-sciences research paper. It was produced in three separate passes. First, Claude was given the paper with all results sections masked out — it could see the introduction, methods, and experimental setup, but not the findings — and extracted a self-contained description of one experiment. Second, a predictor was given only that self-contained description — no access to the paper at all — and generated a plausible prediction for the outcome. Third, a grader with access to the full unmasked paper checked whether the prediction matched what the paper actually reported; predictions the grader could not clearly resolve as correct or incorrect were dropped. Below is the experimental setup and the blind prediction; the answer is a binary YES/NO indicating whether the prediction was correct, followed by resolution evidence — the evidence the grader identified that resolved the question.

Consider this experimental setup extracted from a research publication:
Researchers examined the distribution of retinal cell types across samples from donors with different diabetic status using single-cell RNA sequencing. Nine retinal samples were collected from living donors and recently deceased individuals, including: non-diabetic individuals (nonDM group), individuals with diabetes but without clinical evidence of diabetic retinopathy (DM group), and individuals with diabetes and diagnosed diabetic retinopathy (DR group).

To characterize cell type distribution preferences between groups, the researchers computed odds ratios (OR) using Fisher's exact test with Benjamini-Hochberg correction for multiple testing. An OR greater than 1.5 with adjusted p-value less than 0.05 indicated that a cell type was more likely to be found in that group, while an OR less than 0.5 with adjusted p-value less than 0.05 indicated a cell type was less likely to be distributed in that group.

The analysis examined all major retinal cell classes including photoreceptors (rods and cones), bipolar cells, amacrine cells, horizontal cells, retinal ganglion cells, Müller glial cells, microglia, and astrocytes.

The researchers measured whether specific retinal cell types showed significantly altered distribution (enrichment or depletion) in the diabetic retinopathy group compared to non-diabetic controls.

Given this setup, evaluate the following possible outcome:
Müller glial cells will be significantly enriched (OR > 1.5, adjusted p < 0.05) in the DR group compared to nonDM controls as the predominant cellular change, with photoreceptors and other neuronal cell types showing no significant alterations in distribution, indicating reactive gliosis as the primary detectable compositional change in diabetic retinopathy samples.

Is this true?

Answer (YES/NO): NO